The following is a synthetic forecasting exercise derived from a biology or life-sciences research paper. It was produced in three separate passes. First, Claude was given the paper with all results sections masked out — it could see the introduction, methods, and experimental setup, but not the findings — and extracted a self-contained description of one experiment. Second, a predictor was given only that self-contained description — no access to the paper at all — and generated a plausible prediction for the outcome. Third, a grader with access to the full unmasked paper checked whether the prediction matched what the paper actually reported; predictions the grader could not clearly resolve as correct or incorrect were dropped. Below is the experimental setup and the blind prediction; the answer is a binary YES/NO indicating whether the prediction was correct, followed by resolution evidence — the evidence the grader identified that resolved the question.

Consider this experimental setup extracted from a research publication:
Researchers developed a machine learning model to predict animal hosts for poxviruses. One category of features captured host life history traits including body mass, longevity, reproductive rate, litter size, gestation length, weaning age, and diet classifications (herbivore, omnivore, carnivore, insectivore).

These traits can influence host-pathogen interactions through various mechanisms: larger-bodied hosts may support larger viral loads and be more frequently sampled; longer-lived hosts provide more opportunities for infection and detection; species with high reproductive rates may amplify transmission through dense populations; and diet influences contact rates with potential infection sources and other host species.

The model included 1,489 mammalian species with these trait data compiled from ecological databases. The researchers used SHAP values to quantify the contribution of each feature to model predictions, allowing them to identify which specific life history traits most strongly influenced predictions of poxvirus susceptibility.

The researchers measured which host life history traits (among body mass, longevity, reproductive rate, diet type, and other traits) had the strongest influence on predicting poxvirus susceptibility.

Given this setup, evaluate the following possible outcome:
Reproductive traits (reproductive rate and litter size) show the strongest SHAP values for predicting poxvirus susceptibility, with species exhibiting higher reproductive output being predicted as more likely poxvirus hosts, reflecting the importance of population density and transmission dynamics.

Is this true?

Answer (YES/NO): NO